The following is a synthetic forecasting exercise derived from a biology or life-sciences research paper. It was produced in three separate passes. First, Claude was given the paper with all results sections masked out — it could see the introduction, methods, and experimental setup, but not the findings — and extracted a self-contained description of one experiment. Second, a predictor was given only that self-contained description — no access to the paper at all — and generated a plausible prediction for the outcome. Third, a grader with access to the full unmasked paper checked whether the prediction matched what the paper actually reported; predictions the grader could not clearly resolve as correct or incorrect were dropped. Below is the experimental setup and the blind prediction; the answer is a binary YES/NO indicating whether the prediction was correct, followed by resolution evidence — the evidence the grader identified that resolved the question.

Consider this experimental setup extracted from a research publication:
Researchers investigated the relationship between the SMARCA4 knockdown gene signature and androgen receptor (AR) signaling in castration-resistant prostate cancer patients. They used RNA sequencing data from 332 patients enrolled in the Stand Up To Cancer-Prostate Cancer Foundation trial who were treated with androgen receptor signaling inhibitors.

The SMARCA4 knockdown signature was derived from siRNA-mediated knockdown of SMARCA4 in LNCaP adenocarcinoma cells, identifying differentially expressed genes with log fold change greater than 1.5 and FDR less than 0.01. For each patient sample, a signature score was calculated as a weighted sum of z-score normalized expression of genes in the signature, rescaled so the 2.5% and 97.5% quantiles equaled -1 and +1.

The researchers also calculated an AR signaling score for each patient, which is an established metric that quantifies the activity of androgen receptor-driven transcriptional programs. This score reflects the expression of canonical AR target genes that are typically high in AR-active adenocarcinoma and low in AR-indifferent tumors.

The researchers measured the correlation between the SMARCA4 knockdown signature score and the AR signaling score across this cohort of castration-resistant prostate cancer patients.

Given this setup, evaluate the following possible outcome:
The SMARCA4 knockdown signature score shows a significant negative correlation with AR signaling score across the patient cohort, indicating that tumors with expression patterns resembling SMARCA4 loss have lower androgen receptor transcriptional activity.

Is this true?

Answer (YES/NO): NO